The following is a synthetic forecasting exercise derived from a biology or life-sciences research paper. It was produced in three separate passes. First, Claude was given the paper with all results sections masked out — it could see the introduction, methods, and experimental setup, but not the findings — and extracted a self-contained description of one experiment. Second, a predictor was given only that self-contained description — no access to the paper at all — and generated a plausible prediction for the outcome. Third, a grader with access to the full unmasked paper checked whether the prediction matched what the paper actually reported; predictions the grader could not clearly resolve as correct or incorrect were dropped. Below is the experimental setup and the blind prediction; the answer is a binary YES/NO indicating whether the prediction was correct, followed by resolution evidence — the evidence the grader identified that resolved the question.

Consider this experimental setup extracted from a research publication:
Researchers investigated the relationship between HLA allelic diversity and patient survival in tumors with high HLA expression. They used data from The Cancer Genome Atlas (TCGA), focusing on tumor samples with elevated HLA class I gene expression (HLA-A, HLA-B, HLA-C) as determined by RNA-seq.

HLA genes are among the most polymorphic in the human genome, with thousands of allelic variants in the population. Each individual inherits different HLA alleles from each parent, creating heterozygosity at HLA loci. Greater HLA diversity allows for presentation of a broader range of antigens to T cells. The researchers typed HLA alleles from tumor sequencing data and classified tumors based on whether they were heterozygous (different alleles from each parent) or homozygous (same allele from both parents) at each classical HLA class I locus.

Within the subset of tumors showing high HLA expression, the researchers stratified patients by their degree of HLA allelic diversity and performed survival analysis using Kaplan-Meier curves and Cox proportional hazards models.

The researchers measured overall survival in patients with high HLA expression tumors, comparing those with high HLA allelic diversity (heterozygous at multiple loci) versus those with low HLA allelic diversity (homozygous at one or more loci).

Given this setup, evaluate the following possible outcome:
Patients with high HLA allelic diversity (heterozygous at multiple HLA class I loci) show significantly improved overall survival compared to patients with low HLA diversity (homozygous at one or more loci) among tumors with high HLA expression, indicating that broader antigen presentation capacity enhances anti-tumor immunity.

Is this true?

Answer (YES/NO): YES